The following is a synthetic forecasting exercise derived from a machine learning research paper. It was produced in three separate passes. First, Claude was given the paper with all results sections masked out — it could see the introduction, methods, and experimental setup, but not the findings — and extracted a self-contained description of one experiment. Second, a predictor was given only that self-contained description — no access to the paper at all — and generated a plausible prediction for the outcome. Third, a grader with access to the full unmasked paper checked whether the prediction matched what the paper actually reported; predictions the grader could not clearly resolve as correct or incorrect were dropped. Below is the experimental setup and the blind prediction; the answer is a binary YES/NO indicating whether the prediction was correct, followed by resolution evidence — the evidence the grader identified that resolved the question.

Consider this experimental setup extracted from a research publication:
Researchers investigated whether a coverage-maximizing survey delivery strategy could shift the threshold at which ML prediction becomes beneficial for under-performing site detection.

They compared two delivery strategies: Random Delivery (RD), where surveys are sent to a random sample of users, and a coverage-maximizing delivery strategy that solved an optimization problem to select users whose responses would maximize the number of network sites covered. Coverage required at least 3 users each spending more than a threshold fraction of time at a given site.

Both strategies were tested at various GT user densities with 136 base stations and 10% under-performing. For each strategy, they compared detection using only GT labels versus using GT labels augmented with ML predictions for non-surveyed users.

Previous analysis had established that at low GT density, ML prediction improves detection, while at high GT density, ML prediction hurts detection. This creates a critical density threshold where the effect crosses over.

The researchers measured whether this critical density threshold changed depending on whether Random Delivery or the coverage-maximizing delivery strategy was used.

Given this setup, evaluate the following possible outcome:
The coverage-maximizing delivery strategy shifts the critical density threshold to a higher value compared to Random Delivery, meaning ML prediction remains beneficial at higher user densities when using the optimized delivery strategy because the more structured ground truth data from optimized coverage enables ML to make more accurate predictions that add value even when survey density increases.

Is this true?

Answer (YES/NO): NO